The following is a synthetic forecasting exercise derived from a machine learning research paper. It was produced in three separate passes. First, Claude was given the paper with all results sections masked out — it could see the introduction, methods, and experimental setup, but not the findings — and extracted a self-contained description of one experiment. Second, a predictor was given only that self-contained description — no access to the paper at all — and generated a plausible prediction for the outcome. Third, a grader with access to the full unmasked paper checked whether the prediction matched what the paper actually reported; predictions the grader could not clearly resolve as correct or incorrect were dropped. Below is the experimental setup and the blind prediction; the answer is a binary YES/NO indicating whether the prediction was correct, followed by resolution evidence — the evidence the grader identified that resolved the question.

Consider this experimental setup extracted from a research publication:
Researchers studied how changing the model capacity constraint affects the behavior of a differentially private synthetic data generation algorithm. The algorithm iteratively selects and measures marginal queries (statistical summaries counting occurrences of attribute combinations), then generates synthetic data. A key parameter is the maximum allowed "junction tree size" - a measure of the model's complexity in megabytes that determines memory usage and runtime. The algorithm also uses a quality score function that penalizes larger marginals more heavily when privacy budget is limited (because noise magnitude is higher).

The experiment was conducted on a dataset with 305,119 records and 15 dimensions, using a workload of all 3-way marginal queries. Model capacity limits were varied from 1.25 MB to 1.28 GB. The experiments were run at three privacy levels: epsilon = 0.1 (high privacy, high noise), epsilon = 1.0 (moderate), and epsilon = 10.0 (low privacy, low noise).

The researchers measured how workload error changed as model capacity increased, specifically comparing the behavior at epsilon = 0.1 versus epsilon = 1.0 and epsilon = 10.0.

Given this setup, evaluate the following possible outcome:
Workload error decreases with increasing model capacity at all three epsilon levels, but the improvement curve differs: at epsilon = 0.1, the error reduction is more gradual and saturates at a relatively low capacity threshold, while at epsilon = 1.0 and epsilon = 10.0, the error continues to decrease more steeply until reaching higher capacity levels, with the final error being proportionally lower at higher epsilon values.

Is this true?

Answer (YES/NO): NO